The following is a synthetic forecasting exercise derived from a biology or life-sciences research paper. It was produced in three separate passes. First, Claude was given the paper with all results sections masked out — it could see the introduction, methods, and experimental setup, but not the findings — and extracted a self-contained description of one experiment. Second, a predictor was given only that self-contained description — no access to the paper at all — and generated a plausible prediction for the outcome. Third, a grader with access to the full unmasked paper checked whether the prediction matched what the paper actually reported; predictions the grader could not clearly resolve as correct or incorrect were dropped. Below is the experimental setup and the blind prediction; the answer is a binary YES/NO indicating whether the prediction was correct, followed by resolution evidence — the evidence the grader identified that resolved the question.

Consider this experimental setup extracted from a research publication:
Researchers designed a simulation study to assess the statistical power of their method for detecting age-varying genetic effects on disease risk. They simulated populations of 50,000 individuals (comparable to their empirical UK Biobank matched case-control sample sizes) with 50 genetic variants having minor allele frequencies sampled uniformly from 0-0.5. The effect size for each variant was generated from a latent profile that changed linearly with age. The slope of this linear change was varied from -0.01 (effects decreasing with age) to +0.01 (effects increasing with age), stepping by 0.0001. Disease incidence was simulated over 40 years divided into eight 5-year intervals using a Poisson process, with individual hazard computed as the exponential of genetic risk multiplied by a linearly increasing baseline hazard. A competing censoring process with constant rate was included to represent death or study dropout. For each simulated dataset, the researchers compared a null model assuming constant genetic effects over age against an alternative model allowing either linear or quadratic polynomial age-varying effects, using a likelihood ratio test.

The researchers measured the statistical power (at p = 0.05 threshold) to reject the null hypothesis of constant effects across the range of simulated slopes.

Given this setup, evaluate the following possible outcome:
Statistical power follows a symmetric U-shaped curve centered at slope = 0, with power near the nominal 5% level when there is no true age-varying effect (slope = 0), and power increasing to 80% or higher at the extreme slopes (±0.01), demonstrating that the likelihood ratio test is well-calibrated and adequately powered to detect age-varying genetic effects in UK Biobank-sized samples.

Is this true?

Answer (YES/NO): YES